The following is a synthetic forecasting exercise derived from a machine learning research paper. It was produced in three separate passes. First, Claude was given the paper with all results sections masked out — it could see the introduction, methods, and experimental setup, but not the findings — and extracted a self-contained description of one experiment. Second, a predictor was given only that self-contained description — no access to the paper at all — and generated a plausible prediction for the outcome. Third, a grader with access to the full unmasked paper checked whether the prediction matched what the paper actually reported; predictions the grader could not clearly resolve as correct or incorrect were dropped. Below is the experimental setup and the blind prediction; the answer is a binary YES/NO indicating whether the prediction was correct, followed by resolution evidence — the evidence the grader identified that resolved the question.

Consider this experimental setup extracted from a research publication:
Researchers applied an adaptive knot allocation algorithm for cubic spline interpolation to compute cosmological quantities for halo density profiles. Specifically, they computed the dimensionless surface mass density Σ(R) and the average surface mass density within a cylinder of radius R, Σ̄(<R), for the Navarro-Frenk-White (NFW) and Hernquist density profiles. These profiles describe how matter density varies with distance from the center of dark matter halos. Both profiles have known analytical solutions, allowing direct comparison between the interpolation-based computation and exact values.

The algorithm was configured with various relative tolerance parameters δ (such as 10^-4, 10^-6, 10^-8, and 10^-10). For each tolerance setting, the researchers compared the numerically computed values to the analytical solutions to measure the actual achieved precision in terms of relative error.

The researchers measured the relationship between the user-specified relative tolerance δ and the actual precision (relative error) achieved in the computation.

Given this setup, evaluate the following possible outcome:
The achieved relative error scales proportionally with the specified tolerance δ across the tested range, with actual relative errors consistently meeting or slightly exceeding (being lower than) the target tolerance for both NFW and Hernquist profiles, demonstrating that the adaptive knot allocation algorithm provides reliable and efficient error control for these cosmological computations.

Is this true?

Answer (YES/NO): YES